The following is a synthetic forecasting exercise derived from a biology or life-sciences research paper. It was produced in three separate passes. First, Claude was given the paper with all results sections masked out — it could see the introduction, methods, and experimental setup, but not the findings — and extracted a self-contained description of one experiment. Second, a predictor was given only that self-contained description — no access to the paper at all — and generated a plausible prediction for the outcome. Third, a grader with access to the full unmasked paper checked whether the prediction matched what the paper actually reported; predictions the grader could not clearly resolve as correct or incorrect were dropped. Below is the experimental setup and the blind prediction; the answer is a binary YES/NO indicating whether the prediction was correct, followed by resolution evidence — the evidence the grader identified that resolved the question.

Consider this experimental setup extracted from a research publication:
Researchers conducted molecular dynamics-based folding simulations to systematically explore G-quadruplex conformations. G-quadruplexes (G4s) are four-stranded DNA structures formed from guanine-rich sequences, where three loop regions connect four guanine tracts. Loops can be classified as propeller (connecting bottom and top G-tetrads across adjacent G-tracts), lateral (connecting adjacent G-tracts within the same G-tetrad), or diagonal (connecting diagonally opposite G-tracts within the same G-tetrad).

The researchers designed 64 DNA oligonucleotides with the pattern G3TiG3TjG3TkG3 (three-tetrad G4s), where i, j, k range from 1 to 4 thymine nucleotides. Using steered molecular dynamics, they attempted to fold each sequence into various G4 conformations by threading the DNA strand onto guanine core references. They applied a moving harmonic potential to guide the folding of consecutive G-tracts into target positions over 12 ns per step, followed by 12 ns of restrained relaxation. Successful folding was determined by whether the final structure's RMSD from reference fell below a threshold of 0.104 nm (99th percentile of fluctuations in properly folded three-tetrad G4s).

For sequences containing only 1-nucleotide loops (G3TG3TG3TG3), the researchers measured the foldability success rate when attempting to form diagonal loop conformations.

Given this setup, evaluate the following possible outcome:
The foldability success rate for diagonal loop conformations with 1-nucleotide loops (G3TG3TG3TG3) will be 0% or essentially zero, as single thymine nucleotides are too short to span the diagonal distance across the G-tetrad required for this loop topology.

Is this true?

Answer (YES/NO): YES